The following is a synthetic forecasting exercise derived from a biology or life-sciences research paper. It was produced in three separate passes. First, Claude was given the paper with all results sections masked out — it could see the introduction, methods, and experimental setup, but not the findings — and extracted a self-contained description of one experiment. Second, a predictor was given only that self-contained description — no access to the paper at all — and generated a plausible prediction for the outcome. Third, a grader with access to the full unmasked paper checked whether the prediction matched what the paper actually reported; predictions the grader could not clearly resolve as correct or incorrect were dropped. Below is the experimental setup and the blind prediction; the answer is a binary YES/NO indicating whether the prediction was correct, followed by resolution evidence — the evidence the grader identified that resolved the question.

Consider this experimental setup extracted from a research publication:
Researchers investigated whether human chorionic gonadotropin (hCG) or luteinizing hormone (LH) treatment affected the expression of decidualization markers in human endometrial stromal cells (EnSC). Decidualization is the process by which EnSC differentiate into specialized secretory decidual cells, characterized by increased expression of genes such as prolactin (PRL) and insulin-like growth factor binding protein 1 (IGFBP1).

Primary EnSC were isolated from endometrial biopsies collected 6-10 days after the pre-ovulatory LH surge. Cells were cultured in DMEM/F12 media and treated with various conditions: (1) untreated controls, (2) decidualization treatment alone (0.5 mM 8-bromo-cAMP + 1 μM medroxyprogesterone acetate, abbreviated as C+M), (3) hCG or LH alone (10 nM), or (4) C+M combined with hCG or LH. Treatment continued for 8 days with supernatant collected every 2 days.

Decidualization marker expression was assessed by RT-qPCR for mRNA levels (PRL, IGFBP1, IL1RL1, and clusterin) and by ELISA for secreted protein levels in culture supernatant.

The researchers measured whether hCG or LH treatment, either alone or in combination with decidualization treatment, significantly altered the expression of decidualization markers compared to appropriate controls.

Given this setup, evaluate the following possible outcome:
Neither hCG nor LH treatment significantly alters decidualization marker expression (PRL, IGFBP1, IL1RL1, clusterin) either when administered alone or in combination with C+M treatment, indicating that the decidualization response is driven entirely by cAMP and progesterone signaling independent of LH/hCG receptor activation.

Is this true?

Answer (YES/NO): YES